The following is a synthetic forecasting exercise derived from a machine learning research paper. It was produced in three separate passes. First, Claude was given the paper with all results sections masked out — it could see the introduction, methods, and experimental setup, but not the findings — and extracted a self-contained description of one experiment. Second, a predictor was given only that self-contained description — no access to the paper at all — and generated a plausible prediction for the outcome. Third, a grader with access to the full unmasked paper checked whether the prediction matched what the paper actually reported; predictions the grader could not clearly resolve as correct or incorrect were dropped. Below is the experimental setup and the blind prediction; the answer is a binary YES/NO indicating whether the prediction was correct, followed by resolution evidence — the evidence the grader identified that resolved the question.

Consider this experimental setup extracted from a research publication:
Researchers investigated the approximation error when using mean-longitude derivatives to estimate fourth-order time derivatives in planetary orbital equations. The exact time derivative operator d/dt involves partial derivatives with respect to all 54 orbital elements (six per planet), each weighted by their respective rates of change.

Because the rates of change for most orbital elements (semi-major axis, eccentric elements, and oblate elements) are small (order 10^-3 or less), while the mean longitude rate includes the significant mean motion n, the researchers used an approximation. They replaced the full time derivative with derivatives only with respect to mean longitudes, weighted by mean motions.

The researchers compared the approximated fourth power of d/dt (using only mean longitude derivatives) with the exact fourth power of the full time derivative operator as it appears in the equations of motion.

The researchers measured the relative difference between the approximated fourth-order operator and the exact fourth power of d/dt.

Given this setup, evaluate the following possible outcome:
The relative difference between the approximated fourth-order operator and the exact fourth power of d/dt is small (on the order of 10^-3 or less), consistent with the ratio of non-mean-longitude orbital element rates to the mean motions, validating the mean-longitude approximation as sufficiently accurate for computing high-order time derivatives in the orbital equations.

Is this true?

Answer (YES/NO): NO